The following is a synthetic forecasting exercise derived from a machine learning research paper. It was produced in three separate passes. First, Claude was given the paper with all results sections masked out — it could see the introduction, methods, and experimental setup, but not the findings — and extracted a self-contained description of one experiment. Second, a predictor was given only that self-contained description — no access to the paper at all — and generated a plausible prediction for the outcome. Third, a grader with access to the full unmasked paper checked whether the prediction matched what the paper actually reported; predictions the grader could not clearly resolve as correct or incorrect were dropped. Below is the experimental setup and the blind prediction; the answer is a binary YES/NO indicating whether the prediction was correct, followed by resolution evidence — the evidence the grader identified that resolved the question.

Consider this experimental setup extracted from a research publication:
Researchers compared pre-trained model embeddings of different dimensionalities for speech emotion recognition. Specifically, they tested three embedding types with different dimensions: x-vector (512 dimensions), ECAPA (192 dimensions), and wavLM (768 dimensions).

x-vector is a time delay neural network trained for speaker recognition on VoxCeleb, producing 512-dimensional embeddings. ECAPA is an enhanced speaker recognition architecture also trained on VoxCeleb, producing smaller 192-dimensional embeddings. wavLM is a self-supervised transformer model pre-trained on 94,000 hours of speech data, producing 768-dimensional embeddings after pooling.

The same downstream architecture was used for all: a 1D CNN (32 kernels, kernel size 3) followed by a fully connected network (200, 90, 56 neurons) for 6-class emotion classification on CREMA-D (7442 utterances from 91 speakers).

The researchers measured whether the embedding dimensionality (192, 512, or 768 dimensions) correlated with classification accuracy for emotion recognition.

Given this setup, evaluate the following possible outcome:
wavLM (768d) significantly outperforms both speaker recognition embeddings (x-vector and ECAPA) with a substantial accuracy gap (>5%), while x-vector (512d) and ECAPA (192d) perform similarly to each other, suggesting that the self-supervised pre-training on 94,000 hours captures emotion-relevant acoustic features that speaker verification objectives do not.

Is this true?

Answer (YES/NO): NO